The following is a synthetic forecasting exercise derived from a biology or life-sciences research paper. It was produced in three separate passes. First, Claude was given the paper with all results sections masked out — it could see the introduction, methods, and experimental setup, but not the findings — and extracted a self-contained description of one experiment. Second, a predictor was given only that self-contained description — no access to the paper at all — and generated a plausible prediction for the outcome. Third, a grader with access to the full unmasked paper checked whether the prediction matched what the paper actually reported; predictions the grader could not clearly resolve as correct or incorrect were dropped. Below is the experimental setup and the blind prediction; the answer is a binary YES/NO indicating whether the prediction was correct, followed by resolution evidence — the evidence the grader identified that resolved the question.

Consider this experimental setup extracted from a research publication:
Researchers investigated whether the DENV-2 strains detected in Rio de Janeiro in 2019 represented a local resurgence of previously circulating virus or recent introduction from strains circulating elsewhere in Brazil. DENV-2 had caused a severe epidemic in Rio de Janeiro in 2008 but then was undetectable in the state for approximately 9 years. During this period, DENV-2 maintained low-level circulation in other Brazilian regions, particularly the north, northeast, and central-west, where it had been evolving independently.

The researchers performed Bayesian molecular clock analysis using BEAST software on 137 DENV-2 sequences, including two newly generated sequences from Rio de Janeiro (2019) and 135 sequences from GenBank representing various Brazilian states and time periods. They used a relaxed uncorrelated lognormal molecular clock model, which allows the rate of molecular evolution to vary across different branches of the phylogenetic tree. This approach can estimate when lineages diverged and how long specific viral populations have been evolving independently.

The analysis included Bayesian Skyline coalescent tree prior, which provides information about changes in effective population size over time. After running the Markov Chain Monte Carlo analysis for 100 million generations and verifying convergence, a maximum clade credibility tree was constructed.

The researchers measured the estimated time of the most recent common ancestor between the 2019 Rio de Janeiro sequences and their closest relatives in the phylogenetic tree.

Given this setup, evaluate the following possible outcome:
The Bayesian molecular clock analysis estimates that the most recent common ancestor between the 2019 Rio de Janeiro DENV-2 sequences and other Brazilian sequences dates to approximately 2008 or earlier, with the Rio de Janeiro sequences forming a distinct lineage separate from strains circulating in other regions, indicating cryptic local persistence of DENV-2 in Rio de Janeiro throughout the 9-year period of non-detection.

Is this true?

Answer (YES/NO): NO